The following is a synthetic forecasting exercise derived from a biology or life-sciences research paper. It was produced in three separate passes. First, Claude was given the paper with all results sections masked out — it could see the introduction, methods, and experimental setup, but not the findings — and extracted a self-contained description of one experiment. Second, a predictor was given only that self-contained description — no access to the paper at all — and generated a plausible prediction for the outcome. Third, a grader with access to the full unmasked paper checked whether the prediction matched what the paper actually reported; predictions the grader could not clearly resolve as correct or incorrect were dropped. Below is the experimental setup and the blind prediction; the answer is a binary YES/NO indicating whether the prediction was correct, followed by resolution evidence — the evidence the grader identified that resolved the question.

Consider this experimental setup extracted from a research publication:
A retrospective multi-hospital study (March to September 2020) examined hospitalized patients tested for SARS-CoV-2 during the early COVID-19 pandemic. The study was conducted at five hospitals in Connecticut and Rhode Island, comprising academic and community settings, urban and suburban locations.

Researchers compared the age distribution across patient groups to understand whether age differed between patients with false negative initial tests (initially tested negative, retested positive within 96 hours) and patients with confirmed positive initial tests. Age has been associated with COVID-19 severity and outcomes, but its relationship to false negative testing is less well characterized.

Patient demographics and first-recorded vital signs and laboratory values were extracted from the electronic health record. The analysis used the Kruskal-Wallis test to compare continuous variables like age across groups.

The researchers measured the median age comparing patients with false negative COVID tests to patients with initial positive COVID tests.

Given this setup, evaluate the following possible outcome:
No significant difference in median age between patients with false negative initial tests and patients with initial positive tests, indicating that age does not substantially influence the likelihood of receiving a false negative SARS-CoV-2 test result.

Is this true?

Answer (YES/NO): YES